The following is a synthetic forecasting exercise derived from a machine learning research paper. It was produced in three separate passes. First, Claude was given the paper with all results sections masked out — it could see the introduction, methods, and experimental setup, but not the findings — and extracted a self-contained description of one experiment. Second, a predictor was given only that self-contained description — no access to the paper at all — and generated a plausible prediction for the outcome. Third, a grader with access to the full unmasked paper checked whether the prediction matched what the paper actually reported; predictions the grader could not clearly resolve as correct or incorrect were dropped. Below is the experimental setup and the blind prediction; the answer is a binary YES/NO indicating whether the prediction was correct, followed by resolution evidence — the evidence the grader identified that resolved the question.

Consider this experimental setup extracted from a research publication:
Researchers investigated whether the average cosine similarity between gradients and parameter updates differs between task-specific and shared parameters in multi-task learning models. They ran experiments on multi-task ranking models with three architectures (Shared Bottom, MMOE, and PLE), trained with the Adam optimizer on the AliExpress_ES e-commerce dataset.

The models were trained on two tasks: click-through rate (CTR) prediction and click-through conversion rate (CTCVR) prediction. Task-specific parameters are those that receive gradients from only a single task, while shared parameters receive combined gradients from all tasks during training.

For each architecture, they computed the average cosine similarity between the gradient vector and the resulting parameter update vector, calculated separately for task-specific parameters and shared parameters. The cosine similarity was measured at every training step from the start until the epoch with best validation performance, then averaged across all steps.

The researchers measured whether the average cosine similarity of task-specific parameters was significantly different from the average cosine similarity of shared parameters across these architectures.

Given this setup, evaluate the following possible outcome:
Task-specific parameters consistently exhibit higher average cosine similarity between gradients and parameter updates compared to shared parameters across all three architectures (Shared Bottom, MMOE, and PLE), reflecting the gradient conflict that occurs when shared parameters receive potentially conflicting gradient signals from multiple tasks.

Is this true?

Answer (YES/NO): YES